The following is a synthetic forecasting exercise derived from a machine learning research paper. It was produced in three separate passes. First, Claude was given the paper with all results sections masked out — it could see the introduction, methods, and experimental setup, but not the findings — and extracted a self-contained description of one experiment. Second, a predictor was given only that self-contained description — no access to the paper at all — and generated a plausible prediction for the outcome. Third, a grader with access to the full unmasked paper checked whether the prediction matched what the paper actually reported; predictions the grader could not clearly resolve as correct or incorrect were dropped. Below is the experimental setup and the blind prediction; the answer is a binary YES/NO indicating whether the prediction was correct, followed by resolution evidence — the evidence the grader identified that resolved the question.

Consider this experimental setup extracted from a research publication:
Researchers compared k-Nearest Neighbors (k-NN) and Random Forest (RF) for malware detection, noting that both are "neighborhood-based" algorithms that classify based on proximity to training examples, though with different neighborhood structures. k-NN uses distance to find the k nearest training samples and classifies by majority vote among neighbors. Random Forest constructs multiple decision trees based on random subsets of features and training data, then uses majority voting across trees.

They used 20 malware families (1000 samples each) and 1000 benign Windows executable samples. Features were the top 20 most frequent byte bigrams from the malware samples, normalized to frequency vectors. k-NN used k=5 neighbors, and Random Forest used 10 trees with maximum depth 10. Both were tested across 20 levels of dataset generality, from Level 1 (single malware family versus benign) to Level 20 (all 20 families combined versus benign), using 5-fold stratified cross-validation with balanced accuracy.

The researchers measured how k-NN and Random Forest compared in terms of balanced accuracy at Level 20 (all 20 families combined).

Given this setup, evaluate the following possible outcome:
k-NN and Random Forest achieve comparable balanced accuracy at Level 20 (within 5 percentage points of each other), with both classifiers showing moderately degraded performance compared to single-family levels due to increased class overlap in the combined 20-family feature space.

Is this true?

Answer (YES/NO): NO